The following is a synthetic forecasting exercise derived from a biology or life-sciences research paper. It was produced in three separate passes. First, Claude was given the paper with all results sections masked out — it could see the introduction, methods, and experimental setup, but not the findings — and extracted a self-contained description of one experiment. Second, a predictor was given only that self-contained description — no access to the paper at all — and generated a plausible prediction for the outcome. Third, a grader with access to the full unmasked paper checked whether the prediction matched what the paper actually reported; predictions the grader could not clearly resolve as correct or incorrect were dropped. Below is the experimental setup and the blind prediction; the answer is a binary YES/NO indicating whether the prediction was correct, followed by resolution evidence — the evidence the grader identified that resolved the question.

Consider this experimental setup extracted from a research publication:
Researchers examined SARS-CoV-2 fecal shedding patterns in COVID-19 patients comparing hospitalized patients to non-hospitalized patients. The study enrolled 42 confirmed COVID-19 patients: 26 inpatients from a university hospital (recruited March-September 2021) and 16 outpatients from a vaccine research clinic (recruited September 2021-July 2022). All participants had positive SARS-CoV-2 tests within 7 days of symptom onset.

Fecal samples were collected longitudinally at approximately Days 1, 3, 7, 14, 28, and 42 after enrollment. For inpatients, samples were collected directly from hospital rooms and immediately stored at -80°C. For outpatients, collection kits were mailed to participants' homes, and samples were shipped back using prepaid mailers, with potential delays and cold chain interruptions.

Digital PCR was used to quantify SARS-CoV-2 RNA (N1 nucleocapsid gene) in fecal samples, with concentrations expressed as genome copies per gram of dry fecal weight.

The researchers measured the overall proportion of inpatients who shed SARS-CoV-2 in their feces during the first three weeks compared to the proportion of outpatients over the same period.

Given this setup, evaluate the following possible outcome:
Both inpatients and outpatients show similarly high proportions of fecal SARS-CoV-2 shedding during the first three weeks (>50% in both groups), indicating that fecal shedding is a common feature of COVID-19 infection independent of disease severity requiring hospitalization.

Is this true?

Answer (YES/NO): NO